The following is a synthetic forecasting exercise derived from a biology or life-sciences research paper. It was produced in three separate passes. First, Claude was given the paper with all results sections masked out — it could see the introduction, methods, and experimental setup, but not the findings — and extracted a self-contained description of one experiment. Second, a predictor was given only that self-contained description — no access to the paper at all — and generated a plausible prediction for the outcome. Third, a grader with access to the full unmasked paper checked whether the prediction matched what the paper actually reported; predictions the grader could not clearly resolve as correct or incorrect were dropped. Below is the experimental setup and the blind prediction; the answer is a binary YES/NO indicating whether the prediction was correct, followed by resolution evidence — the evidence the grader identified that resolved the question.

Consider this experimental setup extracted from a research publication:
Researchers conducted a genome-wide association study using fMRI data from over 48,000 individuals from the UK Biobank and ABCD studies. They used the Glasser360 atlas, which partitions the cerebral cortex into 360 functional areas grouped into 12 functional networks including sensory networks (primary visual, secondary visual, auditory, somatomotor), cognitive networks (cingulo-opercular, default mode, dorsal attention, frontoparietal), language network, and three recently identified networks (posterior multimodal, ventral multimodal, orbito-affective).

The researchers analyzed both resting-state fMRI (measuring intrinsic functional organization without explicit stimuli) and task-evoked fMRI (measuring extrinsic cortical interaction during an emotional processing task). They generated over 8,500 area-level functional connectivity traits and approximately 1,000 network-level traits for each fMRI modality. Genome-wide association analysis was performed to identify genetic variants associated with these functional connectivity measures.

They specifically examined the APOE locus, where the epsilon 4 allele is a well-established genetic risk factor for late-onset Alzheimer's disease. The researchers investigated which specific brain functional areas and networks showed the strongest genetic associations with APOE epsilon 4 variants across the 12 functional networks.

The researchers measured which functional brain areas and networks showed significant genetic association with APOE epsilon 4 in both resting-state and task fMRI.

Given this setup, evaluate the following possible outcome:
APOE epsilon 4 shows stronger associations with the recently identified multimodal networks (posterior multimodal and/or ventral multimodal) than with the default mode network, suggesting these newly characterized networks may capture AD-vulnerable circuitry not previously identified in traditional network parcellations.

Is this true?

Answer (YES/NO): NO